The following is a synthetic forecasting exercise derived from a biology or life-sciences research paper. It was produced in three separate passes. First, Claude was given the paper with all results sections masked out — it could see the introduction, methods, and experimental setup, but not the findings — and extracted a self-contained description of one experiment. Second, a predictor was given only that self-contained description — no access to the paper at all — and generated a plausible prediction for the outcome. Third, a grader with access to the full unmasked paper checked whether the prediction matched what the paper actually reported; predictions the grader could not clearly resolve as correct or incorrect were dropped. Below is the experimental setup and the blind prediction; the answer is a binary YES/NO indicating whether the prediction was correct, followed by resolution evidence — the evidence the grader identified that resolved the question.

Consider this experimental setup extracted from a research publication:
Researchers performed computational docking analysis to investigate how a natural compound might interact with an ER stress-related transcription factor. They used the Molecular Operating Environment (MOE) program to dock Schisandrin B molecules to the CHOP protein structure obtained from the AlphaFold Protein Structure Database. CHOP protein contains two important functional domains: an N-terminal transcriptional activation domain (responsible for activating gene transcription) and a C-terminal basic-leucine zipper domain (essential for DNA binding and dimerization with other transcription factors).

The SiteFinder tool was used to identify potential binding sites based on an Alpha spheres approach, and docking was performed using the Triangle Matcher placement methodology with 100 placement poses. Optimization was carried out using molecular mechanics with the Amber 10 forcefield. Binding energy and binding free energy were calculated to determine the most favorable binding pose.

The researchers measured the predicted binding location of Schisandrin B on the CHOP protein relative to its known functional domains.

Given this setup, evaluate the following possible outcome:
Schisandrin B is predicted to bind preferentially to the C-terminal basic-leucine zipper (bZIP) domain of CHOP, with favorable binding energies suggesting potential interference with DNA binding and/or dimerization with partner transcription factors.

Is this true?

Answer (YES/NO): NO